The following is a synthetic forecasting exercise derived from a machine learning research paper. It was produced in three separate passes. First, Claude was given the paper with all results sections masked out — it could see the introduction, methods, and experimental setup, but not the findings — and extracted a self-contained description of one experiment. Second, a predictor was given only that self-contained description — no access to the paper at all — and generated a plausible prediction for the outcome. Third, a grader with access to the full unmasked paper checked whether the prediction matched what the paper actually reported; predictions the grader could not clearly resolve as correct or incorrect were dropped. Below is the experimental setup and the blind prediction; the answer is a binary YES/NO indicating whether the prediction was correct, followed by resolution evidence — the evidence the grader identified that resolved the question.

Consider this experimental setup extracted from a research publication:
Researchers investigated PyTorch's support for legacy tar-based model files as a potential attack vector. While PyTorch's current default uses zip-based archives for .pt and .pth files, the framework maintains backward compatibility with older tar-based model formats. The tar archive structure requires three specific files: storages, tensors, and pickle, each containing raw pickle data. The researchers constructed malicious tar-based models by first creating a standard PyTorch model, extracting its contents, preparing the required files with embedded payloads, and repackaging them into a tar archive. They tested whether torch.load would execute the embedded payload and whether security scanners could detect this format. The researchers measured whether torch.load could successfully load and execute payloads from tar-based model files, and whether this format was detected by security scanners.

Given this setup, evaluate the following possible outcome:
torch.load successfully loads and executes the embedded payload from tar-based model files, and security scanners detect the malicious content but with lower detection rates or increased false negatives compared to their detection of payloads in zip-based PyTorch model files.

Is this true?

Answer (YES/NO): NO